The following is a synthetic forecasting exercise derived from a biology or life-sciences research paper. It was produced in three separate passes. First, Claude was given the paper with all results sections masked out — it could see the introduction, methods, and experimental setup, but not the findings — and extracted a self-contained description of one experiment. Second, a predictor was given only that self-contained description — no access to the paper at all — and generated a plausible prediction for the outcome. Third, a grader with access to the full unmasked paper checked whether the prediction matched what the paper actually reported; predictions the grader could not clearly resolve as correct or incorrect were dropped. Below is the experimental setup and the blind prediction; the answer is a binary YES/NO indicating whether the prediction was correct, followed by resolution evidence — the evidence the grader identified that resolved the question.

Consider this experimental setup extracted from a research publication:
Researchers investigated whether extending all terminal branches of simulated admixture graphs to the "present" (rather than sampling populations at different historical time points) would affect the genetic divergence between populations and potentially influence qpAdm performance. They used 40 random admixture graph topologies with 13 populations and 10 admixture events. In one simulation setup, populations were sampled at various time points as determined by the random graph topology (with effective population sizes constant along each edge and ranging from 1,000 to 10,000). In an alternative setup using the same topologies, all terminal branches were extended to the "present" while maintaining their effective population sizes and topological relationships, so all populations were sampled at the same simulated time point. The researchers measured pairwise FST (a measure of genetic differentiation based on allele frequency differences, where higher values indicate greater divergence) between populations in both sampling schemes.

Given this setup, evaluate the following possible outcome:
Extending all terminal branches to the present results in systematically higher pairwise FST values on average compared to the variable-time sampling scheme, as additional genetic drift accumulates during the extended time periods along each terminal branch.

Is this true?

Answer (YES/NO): YES